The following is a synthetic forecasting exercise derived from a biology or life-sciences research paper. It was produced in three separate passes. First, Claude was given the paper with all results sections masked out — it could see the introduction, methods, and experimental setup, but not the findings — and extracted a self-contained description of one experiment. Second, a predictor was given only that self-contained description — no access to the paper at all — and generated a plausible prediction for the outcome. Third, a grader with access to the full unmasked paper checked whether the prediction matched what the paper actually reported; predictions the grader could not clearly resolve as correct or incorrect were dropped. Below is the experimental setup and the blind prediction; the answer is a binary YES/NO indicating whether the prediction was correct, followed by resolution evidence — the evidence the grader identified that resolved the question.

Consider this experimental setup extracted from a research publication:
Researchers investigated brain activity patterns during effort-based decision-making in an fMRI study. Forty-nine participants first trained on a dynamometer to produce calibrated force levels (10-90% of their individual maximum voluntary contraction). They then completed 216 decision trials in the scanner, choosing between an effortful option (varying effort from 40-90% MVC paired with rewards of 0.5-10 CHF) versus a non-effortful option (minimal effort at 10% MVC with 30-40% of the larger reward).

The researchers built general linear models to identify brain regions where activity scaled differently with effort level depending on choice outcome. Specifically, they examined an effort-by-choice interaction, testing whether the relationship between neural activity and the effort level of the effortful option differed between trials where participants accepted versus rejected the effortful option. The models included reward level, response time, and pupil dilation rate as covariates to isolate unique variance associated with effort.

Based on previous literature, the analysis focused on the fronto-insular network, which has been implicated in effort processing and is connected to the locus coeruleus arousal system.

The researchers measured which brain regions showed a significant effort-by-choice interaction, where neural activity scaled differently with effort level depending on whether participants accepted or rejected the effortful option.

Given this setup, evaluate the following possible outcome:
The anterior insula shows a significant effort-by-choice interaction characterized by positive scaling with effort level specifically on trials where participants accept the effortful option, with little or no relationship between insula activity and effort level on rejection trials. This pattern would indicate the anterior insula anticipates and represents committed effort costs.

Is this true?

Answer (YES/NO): NO